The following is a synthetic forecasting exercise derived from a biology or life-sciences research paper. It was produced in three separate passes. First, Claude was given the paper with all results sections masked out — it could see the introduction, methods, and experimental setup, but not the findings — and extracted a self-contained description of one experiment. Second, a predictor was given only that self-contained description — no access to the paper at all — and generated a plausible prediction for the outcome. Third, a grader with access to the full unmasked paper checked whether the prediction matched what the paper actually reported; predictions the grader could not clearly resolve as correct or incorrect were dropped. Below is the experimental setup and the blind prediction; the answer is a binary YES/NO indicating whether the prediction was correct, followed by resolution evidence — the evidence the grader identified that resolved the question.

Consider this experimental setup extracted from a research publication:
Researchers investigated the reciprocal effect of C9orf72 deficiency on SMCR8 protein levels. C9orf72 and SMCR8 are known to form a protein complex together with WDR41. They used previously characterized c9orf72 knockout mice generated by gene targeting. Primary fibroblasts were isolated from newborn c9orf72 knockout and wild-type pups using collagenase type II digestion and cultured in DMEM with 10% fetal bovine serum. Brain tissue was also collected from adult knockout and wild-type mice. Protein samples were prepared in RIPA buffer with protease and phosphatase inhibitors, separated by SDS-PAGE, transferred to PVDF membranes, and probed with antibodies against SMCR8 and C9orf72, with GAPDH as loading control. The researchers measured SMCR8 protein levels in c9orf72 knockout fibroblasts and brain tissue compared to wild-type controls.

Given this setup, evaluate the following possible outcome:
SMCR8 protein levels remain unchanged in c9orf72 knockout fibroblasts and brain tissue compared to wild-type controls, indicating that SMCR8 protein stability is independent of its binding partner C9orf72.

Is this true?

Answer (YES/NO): NO